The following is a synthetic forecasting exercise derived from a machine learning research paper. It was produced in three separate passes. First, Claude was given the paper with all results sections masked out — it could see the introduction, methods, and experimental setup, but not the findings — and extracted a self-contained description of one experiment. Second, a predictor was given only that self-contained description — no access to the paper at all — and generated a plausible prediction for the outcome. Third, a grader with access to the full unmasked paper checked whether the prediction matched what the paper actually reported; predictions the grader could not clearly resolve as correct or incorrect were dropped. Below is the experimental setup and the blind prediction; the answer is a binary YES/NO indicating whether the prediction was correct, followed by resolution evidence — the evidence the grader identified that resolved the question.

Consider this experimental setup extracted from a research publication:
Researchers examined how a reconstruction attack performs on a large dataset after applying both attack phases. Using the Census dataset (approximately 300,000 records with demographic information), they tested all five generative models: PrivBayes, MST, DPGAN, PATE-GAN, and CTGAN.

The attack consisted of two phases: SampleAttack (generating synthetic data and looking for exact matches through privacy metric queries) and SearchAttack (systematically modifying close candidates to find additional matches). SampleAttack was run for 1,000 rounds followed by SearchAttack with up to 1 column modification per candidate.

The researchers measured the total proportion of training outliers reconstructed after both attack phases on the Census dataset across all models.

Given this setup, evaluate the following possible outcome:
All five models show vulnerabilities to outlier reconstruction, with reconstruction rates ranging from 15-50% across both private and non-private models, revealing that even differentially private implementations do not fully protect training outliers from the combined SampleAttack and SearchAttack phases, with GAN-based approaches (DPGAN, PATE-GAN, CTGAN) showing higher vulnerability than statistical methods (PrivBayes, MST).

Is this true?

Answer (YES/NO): NO